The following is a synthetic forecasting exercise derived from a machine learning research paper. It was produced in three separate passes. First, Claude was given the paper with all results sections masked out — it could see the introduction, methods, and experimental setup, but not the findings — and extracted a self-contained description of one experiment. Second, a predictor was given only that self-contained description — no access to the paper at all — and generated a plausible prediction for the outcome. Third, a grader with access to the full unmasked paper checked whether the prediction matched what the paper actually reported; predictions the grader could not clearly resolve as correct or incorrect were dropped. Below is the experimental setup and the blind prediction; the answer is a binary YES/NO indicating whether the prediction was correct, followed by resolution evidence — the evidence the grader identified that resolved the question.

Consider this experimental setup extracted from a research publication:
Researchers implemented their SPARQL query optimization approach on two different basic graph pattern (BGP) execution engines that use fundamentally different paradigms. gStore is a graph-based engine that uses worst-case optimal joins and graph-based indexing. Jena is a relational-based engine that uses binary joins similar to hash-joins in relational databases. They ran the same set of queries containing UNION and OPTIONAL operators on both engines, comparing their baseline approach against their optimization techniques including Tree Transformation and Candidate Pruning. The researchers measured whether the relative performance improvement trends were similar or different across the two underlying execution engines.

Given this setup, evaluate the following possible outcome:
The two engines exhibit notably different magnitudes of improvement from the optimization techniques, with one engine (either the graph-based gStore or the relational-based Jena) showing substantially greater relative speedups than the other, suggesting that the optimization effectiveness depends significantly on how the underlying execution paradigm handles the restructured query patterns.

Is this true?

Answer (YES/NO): NO